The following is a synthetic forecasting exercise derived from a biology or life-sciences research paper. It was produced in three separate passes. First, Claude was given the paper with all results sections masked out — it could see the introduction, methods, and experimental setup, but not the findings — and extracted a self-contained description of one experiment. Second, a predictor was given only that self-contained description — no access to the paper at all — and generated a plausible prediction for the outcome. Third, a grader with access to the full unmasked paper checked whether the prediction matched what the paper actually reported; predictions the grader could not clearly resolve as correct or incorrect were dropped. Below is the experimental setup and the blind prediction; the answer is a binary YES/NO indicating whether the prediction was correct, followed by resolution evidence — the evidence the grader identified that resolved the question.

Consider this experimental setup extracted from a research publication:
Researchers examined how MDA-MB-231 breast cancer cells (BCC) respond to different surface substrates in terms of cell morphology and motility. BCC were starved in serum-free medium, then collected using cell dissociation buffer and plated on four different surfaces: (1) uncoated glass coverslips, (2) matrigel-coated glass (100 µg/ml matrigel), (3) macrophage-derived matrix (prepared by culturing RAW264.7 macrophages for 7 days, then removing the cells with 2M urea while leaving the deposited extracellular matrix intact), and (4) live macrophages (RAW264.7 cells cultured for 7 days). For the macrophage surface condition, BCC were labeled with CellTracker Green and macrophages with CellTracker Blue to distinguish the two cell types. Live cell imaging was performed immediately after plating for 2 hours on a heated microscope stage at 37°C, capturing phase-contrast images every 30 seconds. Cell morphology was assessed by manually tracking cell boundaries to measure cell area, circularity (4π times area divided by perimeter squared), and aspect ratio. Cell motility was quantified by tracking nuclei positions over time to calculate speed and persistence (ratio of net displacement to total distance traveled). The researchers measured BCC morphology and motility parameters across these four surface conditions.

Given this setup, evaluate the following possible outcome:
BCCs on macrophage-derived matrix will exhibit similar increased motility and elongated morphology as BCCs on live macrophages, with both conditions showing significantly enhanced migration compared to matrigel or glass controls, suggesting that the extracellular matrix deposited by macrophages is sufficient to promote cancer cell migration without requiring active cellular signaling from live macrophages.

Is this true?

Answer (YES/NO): NO